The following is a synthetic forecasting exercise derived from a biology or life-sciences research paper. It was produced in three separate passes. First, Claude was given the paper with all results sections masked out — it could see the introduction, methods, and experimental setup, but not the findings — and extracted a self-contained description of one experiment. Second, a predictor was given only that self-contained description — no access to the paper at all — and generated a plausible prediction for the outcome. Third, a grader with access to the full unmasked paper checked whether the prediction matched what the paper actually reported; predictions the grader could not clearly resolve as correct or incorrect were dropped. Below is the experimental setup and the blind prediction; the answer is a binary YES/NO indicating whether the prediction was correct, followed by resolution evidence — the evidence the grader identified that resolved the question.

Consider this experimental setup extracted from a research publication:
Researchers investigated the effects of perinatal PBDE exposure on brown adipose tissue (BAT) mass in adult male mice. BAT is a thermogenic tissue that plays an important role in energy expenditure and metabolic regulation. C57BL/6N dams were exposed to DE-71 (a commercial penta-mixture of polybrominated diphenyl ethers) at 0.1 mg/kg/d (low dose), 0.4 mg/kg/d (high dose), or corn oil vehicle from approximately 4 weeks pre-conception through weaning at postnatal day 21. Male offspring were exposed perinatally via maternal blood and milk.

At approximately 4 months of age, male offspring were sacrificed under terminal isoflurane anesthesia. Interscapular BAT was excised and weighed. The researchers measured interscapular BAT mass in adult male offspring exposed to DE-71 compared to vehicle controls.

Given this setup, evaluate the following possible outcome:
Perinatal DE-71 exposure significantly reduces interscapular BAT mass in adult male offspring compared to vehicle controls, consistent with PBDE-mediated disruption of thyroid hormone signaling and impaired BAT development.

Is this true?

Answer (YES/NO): NO